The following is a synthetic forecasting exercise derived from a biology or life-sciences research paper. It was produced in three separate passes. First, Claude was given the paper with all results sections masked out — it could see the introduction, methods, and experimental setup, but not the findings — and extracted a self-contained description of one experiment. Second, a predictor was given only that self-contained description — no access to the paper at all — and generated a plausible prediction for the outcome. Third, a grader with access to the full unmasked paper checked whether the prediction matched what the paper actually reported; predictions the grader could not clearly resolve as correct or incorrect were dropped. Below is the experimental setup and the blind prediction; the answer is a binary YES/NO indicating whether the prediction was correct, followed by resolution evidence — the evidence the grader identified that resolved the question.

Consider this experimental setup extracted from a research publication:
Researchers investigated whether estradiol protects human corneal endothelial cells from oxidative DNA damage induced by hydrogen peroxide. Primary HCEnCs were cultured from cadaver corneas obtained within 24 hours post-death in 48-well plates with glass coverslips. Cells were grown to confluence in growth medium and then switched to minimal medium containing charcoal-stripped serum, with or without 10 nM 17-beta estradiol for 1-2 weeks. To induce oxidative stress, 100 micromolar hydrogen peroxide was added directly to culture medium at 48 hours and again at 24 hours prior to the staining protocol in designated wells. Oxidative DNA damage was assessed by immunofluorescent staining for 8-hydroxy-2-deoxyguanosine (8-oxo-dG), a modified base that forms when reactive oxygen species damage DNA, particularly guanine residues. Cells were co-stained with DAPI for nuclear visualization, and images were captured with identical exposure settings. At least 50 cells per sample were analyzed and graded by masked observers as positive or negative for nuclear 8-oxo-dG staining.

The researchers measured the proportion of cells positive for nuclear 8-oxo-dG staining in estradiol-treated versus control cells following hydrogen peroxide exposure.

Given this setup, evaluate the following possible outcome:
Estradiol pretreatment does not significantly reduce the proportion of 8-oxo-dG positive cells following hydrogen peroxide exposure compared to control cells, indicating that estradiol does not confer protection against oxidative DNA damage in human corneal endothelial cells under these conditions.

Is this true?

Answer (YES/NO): YES